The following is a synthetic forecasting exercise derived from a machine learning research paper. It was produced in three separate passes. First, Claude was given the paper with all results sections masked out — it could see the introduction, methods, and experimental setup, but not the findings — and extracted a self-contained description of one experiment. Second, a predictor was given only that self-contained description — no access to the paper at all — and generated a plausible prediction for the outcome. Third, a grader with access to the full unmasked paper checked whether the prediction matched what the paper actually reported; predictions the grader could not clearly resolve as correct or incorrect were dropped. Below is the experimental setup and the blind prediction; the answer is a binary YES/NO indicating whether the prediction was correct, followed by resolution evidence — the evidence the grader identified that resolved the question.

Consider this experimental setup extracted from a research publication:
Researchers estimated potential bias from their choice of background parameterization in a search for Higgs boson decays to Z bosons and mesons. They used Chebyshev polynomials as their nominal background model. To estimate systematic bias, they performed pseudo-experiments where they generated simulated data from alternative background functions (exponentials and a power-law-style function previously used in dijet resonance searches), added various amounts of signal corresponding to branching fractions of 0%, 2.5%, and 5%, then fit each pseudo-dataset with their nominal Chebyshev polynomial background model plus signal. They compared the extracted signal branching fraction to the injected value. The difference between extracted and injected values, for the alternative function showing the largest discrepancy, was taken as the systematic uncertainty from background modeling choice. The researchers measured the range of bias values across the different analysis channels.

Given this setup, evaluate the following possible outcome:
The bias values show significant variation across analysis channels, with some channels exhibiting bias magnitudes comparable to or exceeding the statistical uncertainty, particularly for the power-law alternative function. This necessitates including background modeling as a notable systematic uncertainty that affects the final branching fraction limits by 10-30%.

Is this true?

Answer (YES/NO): NO